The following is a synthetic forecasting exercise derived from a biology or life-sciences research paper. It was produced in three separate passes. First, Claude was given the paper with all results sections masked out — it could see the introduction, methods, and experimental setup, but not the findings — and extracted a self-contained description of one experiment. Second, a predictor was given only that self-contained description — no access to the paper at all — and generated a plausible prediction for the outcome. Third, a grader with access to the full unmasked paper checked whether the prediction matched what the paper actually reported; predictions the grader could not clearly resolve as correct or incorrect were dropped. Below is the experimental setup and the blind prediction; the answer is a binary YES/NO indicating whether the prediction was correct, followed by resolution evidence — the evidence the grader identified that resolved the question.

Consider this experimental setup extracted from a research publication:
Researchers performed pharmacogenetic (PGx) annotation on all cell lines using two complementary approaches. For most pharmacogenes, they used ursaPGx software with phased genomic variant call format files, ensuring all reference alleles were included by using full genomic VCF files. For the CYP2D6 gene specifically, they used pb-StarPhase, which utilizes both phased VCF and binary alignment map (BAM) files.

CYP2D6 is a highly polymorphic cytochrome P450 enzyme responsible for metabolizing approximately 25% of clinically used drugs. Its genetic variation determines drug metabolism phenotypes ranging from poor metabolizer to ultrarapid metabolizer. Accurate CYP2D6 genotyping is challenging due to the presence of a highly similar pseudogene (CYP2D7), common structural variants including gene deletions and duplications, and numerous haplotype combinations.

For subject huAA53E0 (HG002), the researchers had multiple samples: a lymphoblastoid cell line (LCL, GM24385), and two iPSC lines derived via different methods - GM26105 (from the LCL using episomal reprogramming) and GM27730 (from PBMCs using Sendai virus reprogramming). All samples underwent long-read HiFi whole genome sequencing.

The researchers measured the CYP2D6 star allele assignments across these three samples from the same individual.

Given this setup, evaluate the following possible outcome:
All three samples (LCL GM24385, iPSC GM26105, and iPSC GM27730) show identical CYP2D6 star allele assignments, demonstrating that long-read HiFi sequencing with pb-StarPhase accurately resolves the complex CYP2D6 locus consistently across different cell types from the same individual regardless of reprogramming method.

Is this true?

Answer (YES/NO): YES